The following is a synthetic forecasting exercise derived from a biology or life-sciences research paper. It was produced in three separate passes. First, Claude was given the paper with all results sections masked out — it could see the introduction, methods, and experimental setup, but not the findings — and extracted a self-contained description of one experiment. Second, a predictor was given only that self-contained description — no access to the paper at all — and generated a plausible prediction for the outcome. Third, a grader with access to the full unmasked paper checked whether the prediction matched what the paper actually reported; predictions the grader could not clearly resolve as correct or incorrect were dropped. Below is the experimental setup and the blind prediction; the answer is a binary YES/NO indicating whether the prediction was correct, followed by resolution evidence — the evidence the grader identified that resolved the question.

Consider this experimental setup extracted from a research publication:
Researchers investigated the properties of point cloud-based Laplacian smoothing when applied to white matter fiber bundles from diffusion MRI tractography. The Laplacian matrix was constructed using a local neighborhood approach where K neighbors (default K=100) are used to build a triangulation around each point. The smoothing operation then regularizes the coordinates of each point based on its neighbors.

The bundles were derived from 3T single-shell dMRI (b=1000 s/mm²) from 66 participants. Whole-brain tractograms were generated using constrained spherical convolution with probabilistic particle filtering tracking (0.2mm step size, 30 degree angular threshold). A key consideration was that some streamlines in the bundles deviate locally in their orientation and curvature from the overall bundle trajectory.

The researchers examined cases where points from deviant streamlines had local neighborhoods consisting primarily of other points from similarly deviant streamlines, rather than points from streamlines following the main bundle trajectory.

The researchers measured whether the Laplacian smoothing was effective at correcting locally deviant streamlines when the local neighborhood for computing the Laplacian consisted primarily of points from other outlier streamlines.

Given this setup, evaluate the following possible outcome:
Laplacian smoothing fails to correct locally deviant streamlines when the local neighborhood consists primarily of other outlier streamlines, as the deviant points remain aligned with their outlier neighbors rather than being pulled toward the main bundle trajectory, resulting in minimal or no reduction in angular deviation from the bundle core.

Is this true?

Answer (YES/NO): YES